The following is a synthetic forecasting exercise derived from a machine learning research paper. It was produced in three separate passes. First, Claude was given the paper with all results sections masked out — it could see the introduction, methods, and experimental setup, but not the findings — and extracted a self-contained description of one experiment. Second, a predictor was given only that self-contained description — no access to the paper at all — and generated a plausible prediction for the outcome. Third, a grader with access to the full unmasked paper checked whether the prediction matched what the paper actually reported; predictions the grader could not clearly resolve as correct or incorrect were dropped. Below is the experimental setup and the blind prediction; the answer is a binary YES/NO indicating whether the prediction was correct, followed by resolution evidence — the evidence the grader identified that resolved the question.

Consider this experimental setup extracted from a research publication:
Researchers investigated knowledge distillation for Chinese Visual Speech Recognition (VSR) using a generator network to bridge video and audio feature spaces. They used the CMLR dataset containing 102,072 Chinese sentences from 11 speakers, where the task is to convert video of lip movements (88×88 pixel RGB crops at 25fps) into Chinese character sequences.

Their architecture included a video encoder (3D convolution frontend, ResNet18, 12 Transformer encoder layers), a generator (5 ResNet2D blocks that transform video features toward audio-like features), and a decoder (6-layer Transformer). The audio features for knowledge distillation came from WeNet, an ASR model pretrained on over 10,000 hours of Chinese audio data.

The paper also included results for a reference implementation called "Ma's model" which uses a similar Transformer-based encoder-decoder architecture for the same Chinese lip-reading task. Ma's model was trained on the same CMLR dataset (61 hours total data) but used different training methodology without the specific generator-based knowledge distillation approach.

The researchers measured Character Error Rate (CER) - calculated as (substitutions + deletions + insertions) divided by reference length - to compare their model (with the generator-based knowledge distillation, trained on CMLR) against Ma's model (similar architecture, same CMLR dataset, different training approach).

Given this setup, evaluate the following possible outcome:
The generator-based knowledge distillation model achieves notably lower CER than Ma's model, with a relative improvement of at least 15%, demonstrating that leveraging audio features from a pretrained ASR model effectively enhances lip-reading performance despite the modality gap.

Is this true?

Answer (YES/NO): NO